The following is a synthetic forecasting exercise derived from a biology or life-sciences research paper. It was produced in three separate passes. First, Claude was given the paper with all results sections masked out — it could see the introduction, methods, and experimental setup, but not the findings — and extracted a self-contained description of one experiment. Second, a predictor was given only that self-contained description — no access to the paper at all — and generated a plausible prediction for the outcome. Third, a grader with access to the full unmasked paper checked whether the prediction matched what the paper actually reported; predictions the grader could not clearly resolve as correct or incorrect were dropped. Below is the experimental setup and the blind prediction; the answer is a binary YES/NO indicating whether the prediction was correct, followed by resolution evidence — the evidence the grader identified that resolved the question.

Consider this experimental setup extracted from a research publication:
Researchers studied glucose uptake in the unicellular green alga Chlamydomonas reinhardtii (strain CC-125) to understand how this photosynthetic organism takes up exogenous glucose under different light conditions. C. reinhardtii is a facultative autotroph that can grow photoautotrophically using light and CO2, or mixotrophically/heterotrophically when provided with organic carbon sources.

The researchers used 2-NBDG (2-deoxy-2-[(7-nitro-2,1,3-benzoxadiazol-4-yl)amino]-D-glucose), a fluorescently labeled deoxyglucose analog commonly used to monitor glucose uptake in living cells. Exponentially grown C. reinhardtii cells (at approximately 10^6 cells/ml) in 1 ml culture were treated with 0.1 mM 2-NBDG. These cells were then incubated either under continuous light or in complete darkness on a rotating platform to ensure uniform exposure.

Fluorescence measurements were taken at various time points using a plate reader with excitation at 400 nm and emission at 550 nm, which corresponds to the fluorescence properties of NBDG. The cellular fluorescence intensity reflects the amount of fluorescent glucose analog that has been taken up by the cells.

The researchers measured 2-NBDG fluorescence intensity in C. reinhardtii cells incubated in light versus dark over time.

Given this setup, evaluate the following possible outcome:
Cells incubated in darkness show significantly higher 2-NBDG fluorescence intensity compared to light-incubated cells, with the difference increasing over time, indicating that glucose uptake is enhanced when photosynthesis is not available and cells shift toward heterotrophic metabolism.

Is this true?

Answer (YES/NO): NO